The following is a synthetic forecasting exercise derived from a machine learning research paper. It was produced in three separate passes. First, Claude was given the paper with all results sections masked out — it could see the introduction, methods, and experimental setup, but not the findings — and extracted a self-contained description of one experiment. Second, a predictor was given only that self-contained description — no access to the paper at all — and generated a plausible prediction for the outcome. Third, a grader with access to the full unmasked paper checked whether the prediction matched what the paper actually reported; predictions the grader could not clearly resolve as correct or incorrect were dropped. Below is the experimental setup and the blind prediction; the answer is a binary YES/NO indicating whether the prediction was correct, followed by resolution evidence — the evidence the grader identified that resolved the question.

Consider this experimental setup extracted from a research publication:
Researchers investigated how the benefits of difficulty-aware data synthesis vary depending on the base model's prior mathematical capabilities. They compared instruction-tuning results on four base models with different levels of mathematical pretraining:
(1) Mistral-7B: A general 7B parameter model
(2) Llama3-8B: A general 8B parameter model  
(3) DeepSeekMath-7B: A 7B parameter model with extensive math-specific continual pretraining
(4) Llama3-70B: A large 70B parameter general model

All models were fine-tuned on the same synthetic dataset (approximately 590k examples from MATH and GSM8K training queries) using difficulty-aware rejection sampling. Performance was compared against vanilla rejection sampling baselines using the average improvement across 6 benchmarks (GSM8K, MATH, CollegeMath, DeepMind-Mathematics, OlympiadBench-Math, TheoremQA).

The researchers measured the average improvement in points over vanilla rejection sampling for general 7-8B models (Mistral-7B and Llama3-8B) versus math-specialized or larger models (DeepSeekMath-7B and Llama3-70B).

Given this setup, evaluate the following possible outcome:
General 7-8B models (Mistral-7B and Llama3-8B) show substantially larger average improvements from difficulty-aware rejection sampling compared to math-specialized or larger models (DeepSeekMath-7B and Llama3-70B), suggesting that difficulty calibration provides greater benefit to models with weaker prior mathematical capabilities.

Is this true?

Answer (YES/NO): YES